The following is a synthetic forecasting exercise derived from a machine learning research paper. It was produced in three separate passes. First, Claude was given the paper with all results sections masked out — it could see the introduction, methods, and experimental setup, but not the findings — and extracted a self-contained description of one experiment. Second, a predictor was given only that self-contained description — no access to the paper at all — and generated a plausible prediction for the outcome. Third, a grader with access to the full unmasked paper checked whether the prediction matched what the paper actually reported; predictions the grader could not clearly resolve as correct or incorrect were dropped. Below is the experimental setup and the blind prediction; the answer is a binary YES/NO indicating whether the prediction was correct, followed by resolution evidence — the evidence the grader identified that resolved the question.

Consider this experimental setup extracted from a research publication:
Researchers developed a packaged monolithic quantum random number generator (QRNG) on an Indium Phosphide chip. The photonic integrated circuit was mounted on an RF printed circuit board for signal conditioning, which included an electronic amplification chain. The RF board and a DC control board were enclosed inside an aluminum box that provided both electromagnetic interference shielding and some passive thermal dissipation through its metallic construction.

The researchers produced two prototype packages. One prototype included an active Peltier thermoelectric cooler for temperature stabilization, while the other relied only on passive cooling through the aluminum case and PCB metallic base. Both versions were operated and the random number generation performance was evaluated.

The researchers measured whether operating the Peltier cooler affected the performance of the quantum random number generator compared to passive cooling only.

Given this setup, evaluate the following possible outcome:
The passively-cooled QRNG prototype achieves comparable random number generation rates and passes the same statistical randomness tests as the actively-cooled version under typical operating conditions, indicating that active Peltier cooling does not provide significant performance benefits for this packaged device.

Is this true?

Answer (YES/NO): YES